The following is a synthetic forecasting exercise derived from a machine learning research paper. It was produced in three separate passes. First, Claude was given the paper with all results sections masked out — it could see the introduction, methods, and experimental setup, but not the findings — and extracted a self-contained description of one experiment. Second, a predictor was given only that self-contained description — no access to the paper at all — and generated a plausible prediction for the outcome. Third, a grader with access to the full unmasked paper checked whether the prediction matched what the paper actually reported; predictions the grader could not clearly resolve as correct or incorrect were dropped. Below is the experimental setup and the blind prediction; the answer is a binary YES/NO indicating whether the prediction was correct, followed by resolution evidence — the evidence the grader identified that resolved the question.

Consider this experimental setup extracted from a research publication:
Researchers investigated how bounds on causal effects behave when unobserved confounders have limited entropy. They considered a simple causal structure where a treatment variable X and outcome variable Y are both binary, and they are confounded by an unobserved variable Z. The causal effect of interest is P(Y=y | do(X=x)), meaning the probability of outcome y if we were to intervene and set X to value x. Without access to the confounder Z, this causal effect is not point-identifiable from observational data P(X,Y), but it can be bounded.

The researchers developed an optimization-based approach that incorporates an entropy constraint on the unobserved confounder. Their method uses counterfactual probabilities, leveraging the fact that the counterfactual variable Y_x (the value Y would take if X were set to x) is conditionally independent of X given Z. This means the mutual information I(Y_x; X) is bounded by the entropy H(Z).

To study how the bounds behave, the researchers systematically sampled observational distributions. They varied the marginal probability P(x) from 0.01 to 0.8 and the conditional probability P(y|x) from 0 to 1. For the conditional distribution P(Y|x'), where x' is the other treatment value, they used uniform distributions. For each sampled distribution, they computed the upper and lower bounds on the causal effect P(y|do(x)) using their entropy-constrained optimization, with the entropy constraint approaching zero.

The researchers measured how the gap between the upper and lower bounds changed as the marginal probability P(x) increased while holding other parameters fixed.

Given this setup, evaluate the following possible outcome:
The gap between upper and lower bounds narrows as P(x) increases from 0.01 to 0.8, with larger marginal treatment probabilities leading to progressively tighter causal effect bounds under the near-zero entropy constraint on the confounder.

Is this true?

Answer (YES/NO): YES